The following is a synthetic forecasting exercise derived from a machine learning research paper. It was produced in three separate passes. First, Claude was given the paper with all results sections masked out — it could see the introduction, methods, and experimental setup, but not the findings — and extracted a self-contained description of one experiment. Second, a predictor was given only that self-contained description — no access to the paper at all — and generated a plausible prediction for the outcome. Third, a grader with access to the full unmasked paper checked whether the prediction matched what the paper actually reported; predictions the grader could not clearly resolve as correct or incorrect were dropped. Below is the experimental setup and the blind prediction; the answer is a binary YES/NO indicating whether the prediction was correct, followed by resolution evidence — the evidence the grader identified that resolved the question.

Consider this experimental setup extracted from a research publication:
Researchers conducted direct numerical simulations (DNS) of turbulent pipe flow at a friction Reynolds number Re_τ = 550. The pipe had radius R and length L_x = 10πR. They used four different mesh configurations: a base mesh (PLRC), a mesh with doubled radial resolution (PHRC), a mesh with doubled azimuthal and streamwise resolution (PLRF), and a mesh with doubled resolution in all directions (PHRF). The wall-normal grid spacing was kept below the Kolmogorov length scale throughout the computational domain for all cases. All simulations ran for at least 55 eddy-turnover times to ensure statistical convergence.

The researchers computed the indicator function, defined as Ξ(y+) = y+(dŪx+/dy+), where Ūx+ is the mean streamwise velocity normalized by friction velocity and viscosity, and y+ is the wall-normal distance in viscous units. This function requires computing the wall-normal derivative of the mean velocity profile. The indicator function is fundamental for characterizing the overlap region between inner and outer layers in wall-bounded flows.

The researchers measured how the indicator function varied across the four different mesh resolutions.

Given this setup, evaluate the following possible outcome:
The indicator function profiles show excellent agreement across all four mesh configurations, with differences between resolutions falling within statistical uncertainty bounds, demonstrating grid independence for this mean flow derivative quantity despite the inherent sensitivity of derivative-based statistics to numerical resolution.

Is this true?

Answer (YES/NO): NO